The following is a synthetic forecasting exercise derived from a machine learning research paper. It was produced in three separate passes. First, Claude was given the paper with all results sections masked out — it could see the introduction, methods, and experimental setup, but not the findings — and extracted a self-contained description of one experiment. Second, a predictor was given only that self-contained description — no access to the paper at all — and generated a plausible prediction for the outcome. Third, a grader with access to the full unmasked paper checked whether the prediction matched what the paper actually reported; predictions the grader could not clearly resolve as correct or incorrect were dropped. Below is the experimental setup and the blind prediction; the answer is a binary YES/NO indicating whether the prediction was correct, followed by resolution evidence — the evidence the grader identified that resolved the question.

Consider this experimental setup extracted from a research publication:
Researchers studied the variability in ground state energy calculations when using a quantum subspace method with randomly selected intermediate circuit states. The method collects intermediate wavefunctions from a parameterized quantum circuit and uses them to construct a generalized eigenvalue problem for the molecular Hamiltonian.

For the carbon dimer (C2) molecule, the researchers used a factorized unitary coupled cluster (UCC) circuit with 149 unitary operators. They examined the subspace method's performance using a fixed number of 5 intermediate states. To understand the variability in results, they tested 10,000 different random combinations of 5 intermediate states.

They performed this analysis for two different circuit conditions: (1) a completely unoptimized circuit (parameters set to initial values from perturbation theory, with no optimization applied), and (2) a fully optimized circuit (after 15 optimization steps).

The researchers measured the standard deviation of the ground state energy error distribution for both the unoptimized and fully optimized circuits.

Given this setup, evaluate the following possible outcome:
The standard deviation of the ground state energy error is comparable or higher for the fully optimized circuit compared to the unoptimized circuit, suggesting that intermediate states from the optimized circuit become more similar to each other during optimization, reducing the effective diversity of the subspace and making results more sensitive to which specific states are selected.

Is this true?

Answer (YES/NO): NO